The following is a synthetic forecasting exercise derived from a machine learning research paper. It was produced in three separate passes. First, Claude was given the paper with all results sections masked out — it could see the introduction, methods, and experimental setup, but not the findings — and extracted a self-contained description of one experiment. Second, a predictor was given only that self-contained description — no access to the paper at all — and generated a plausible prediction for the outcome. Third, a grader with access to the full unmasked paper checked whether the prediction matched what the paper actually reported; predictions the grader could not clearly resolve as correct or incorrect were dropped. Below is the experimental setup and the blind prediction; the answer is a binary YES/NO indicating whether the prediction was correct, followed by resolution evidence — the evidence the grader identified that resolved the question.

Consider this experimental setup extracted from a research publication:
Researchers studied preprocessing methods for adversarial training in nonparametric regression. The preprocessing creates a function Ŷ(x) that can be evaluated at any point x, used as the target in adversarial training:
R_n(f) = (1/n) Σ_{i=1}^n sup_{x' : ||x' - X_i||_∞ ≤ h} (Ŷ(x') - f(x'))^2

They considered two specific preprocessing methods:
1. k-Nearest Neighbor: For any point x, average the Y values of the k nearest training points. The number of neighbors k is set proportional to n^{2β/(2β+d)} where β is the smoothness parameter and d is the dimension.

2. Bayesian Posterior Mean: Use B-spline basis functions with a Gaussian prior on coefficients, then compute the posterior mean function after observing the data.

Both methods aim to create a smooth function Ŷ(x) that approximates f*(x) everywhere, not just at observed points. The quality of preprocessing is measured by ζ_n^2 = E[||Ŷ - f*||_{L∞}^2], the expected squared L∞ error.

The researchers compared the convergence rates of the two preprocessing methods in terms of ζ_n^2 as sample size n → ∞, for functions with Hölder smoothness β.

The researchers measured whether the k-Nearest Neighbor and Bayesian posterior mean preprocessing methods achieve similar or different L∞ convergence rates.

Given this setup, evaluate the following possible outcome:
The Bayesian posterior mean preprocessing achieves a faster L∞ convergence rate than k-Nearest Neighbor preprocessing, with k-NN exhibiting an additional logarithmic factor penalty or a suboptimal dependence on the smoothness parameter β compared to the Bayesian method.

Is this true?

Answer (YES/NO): YES